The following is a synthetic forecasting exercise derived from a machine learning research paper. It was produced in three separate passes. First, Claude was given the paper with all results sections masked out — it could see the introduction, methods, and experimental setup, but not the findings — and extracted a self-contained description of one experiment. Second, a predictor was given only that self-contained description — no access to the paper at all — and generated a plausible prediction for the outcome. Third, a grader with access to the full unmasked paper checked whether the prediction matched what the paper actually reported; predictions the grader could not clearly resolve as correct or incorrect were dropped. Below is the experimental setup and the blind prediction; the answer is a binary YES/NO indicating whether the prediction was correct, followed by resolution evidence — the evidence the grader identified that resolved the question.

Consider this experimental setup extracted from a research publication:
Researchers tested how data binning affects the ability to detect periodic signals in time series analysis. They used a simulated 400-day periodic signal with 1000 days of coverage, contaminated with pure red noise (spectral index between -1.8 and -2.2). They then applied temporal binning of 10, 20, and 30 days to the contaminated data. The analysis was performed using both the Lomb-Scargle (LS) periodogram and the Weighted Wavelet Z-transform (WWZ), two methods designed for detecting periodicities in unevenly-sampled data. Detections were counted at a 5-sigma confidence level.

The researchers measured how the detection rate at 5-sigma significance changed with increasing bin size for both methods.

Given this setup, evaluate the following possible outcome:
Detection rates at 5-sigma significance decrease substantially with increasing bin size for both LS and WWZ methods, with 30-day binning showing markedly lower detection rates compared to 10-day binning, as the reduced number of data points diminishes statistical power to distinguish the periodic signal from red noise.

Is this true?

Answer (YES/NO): YES